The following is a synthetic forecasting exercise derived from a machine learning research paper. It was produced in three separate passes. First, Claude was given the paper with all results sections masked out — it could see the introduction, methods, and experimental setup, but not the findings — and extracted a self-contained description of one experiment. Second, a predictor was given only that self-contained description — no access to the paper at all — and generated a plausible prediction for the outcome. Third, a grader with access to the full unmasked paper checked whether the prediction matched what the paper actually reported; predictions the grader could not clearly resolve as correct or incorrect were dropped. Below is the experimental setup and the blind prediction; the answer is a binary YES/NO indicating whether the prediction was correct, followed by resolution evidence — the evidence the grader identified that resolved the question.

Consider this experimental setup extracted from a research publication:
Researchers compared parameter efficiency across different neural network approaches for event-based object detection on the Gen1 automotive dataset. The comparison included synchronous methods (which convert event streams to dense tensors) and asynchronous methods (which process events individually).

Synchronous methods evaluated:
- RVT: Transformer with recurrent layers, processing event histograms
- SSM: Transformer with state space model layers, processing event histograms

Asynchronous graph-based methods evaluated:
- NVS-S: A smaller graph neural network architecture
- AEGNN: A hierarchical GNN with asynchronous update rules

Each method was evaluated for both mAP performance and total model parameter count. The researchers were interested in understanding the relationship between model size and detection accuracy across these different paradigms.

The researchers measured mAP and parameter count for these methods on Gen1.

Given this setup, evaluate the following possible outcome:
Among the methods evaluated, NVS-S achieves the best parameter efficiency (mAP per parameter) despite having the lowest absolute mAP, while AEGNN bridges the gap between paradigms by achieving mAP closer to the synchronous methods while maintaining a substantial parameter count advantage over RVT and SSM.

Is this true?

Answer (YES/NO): NO